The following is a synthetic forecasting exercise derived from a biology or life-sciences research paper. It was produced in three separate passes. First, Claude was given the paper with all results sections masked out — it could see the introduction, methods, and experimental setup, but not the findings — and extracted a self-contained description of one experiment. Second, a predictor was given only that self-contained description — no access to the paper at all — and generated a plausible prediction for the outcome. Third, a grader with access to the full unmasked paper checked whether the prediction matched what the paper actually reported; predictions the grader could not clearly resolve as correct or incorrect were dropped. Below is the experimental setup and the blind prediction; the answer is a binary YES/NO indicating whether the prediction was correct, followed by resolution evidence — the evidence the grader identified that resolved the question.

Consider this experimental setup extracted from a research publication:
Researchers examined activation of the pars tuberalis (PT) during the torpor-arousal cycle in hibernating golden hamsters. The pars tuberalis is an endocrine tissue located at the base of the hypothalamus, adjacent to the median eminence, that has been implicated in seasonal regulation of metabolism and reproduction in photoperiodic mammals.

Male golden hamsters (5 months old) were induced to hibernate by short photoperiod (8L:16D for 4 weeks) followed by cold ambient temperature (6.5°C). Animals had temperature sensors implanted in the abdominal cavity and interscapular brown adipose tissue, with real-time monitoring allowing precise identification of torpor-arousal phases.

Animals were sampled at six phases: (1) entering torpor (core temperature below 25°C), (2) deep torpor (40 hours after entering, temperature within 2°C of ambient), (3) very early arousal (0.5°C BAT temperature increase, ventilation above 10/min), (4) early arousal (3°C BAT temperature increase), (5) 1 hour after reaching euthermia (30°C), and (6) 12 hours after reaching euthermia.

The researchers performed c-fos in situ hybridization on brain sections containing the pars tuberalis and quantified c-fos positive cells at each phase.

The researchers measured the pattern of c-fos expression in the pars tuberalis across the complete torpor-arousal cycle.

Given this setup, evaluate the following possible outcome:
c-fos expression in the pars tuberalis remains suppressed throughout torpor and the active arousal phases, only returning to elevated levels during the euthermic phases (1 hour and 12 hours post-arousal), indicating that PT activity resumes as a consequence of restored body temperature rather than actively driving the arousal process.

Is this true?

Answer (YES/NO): NO